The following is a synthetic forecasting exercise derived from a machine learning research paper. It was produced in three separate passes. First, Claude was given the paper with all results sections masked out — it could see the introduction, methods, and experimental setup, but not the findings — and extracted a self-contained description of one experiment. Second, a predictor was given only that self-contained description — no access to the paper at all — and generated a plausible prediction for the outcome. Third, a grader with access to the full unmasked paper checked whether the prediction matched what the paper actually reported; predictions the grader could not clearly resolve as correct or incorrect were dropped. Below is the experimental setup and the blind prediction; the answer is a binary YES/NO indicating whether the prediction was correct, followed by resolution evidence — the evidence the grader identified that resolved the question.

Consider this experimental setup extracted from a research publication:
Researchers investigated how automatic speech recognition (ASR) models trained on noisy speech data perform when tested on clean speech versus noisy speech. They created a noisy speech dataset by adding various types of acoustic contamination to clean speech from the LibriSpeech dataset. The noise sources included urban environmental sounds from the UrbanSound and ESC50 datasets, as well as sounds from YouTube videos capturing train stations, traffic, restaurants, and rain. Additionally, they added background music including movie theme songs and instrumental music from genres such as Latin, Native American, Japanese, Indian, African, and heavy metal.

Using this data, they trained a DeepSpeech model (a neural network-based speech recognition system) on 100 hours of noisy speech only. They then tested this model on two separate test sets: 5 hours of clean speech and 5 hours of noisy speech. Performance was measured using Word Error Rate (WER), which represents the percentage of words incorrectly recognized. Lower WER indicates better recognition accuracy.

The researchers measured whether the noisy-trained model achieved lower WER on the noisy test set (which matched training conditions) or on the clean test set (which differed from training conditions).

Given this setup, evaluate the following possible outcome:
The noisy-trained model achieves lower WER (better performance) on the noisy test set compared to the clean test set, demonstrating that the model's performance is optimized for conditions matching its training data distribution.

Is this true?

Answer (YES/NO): YES